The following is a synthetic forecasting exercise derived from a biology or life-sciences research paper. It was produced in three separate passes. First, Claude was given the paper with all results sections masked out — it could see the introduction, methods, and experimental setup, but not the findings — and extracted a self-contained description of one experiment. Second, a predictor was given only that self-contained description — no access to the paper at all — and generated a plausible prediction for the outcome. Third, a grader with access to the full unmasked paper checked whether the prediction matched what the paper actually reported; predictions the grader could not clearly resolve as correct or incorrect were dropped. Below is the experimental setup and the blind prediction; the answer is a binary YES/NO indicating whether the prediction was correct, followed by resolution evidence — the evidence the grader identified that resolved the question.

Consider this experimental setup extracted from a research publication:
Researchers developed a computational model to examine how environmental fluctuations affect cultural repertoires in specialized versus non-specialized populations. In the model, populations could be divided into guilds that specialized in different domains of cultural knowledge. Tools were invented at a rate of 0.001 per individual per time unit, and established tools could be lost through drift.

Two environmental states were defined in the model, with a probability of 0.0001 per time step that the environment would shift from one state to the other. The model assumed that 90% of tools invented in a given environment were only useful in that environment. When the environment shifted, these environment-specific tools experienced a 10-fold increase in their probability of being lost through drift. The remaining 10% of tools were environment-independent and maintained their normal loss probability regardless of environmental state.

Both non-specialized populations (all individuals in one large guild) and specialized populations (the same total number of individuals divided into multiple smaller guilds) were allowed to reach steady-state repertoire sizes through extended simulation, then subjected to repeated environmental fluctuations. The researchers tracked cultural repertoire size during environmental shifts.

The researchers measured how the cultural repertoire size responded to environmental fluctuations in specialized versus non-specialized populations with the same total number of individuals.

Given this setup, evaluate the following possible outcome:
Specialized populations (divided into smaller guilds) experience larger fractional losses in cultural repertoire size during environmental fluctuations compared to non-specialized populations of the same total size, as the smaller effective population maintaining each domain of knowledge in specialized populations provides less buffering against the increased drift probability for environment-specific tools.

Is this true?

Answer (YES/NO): YES